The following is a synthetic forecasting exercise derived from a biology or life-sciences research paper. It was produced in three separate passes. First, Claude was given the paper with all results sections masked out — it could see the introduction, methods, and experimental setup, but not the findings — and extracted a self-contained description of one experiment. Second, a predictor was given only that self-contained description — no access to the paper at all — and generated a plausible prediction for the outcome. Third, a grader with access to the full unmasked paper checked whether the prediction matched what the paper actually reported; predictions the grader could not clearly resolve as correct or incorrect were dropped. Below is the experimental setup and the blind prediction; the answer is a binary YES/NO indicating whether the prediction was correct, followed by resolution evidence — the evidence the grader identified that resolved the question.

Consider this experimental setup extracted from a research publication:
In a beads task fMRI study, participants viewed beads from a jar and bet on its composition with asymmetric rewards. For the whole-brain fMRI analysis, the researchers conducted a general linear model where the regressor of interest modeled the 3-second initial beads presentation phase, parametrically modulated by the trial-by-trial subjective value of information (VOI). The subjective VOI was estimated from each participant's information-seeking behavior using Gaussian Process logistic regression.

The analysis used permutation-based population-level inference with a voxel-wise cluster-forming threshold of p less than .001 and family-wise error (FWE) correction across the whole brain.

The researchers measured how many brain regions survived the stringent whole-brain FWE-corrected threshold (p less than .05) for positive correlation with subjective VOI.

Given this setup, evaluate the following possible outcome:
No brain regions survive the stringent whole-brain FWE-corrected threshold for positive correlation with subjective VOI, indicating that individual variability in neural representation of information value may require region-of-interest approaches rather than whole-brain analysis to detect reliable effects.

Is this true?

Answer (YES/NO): NO